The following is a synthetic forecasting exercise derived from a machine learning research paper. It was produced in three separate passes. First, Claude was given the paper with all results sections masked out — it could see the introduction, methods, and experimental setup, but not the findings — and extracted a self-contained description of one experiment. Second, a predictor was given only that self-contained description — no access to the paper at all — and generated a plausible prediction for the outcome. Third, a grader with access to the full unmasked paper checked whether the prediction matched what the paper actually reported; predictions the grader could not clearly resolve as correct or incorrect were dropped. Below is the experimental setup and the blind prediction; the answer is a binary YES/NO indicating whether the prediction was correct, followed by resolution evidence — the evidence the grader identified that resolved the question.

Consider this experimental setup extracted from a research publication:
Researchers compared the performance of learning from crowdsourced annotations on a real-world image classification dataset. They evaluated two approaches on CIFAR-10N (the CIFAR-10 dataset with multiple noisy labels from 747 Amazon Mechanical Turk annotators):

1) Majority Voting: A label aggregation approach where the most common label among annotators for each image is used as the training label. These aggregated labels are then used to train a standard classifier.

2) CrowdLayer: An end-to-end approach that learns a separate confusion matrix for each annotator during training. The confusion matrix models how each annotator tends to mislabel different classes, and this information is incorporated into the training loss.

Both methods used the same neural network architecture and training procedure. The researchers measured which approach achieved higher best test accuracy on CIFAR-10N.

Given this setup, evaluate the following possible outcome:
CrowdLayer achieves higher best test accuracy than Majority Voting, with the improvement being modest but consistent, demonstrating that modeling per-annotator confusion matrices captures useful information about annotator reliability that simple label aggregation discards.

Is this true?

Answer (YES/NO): NO